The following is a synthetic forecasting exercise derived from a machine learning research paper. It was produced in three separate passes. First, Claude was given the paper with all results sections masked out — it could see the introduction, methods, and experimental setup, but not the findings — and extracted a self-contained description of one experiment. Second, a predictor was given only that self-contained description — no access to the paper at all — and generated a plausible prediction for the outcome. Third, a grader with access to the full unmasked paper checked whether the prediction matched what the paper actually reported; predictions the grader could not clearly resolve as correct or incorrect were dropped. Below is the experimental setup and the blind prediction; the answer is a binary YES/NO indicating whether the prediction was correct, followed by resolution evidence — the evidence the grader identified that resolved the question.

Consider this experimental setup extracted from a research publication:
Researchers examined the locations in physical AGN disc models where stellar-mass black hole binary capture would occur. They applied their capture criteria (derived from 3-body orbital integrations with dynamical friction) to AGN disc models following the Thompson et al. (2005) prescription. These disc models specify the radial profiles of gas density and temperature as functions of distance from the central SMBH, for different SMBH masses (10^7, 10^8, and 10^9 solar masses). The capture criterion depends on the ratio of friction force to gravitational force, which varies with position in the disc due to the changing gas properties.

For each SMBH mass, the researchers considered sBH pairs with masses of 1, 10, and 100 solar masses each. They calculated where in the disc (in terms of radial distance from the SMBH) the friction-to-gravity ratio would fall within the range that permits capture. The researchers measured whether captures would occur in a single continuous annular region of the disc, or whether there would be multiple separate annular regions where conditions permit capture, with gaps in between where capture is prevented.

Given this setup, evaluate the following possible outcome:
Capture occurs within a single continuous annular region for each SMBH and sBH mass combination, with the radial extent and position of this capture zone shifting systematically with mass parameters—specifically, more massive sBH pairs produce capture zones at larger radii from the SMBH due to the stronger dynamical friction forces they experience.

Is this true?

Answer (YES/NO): NO